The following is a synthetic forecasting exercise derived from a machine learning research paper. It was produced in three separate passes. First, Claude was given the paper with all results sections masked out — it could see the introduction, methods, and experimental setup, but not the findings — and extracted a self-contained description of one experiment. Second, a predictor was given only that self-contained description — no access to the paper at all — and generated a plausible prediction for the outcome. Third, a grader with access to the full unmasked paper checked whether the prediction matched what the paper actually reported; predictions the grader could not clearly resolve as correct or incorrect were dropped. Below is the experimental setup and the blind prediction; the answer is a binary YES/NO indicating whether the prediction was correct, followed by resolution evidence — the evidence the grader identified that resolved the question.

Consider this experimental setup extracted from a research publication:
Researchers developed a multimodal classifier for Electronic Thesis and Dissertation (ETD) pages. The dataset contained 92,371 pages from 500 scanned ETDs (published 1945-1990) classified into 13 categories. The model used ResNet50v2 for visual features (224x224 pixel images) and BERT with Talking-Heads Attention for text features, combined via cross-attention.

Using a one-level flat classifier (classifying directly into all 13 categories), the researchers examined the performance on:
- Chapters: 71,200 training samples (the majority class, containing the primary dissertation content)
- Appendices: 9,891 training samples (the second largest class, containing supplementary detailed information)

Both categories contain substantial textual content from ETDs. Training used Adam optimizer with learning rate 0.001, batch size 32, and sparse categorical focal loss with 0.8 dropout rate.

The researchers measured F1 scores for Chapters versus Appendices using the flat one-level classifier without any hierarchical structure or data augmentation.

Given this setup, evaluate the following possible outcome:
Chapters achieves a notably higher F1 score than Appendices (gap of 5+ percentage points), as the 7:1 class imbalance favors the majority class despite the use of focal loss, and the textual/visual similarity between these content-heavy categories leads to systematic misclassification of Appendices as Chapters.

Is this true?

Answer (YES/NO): YES